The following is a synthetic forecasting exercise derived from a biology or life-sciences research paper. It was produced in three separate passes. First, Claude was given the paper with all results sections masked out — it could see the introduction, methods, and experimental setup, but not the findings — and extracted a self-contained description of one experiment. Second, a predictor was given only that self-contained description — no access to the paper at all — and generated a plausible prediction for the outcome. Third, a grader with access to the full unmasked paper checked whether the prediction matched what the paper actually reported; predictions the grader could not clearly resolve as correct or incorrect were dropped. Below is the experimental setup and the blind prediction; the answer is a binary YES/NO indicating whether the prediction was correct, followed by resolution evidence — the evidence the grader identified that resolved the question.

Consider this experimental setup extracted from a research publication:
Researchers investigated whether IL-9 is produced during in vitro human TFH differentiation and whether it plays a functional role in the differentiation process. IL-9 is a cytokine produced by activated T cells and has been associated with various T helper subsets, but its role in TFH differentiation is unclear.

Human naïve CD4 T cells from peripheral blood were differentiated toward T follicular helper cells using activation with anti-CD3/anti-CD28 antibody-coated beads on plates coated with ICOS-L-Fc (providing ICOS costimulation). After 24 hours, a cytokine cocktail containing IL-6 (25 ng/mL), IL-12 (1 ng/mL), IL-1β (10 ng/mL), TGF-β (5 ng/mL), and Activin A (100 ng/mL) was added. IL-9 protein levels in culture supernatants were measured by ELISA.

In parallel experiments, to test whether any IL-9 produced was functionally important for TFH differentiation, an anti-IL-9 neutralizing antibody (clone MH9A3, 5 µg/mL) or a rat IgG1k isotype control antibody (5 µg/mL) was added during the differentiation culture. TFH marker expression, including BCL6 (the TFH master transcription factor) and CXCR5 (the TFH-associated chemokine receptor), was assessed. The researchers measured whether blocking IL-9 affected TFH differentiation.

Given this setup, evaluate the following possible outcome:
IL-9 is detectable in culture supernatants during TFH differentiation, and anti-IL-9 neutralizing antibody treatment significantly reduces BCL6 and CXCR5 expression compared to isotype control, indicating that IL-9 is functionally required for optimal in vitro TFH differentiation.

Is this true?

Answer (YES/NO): NO